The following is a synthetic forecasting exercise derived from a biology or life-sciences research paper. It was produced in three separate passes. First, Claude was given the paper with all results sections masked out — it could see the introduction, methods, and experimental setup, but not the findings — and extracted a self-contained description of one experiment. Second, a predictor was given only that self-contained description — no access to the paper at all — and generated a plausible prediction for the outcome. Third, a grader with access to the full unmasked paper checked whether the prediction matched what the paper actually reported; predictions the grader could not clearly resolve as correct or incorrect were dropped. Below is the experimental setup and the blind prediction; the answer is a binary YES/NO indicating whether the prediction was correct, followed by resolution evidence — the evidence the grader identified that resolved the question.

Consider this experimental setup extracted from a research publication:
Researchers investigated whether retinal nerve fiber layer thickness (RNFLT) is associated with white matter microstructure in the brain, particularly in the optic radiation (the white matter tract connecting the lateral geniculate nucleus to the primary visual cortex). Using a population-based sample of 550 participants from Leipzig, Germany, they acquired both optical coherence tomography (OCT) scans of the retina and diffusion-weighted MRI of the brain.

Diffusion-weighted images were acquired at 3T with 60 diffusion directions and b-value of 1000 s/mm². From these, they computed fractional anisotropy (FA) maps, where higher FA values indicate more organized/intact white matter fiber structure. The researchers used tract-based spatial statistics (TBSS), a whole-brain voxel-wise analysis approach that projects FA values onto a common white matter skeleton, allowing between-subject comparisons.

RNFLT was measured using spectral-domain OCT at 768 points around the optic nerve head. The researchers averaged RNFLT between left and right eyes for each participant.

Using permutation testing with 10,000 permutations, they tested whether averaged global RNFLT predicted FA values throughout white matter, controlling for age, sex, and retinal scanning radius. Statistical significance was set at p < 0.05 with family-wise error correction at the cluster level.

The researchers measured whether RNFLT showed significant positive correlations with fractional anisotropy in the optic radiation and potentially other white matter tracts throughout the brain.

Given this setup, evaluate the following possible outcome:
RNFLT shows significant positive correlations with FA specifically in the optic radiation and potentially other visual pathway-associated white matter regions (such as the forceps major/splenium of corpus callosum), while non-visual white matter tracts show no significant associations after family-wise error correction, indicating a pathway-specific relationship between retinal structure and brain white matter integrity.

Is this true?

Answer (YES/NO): NO